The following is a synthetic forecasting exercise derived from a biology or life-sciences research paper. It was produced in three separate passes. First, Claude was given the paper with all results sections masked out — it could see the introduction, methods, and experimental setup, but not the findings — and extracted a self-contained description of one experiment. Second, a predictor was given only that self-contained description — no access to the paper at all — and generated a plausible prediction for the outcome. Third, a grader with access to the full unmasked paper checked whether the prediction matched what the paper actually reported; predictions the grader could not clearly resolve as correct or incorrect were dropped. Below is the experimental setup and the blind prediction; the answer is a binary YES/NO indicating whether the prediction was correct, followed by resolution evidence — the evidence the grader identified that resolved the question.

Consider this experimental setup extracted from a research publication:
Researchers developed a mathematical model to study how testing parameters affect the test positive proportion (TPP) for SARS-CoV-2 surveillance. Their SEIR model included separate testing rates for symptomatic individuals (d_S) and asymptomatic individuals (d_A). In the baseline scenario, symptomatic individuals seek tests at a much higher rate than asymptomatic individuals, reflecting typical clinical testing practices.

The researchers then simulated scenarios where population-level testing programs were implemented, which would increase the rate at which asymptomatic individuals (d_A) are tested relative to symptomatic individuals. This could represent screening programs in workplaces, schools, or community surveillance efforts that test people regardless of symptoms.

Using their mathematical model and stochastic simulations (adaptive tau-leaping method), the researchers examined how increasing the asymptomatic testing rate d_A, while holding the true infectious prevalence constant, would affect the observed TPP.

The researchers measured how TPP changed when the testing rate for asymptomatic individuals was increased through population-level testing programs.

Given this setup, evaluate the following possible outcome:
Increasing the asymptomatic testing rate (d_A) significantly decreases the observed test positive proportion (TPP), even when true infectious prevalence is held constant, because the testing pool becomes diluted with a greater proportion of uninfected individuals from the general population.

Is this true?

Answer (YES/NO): YES